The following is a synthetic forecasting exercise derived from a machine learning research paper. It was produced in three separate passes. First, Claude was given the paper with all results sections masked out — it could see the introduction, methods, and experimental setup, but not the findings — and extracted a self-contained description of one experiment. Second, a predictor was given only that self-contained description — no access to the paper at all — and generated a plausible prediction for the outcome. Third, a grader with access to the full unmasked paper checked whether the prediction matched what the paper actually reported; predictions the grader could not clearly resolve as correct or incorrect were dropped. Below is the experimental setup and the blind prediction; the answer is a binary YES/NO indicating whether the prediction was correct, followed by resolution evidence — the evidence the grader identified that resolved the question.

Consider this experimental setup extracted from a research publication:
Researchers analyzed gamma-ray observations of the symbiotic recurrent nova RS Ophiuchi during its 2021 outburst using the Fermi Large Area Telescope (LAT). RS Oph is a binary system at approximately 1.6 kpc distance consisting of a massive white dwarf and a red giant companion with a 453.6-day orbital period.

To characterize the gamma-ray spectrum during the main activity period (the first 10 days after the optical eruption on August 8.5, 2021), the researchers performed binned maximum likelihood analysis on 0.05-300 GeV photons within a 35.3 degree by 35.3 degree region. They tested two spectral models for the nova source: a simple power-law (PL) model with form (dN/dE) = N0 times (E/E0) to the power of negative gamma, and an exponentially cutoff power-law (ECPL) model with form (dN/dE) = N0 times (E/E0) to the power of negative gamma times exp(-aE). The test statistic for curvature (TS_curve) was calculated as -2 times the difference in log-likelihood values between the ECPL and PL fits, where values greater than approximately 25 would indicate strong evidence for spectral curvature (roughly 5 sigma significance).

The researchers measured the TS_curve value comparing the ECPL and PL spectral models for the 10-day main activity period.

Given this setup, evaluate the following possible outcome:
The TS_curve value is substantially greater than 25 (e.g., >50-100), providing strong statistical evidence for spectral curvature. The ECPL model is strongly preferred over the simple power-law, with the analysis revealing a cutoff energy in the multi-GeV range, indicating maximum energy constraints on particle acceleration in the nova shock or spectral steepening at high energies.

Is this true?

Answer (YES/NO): YES